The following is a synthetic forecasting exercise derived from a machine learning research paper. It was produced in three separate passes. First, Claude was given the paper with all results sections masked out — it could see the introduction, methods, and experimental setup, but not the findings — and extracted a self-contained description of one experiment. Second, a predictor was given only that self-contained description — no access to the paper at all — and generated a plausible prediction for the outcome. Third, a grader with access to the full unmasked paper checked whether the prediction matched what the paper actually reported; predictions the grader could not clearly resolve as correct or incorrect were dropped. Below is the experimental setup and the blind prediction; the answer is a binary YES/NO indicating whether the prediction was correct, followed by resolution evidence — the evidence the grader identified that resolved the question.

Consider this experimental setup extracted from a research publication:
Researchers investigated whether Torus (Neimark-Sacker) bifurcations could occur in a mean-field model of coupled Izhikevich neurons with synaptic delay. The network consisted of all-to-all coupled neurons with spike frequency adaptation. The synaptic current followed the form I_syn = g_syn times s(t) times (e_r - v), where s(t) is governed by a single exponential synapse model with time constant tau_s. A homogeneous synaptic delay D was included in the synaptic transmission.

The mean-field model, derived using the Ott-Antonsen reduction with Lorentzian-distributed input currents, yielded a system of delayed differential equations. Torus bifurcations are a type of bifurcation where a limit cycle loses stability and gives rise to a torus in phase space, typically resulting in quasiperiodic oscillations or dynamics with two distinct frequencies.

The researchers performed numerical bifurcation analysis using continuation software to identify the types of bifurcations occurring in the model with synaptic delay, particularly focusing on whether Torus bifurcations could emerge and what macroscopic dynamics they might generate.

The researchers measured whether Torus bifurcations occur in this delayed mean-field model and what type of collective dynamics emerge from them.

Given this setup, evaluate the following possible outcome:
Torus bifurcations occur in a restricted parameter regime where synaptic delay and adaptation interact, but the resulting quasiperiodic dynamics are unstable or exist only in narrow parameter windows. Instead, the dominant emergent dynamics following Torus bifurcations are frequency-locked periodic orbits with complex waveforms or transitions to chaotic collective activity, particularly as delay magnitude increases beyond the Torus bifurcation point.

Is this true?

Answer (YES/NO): NO